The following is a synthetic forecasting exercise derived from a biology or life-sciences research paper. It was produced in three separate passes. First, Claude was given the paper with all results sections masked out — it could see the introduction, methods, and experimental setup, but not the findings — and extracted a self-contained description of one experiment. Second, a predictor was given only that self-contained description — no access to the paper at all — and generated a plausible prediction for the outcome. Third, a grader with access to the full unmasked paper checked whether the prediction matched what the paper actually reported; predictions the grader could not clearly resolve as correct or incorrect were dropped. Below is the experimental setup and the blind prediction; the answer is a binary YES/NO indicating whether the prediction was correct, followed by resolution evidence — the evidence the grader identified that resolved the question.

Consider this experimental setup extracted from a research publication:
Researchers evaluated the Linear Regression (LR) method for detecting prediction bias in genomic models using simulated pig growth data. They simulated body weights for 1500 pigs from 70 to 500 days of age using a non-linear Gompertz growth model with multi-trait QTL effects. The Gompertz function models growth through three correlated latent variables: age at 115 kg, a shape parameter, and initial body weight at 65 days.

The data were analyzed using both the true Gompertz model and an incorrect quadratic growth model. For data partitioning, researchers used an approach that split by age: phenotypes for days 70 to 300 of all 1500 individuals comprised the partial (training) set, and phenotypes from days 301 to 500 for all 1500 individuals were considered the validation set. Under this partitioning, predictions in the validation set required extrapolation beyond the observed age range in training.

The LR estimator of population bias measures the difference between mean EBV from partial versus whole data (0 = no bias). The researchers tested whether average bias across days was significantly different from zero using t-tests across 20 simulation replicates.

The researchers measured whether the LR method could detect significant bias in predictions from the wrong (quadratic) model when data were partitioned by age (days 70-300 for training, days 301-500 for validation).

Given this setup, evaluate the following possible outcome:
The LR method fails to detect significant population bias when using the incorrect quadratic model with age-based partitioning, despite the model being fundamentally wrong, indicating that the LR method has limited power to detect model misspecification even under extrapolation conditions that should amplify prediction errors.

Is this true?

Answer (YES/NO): NO